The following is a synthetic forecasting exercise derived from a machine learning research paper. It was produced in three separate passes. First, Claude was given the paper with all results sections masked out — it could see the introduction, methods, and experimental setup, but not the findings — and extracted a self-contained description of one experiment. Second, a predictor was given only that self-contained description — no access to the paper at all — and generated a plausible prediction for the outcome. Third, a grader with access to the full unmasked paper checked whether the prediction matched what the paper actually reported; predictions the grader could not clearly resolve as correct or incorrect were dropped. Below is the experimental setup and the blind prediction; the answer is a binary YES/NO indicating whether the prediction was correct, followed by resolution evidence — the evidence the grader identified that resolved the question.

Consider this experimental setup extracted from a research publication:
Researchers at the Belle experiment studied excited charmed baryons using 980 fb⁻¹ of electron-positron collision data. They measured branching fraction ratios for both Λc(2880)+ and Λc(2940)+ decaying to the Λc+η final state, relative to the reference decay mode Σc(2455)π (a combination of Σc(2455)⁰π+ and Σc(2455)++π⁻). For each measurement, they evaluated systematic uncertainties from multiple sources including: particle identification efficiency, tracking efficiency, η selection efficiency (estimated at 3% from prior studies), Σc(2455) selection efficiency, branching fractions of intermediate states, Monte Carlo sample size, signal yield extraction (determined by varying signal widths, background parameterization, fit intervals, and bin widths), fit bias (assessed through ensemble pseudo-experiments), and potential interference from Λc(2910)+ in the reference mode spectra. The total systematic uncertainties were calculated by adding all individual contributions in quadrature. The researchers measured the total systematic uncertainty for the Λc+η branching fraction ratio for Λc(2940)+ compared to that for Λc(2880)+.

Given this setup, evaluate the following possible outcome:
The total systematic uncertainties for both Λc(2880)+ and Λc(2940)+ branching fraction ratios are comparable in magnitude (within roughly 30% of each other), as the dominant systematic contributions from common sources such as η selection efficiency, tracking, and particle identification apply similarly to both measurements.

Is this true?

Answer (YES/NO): NO